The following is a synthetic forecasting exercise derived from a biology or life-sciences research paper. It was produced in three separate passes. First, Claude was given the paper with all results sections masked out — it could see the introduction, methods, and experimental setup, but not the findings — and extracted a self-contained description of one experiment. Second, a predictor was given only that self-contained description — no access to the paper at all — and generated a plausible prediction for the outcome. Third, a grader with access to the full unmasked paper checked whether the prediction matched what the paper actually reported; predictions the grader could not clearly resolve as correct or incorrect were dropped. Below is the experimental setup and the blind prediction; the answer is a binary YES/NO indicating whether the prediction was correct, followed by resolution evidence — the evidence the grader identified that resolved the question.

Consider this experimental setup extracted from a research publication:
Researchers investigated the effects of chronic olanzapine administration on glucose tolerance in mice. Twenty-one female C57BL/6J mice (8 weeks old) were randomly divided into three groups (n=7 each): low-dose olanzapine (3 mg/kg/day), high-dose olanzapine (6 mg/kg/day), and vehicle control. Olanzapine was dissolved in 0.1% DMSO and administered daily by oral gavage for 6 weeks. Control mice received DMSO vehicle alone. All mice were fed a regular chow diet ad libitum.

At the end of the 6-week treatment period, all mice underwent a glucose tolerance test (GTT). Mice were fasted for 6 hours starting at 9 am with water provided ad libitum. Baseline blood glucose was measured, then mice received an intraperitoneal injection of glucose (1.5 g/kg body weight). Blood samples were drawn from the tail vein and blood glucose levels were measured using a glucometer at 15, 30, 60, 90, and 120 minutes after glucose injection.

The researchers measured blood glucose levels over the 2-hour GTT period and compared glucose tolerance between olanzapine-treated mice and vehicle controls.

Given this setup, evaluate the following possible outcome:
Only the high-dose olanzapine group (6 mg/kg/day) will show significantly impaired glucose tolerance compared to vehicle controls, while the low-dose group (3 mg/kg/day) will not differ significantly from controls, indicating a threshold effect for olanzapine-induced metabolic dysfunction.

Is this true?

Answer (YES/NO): NO